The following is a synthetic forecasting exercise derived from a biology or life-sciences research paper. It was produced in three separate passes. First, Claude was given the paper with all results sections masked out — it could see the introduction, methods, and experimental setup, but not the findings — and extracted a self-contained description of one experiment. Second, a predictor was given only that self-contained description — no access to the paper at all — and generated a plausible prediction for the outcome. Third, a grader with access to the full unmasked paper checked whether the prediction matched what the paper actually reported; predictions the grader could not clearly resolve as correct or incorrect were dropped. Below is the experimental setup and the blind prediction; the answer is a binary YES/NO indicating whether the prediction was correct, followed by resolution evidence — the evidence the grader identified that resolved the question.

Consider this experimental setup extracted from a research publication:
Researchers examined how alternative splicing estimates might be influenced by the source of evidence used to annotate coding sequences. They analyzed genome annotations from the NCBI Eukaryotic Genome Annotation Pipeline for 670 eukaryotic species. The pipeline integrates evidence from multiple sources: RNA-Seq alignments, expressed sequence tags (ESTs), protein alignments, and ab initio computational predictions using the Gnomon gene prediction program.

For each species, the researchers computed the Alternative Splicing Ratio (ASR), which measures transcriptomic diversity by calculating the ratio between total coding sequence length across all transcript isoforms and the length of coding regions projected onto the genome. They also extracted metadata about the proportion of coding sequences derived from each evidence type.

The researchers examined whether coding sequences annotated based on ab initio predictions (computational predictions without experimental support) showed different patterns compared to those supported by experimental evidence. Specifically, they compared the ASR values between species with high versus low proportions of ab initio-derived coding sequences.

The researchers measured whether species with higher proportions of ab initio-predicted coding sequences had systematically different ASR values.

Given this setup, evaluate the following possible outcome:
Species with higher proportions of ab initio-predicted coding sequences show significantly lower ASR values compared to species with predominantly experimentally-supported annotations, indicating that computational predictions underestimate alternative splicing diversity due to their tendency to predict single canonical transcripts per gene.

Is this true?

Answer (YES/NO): NO